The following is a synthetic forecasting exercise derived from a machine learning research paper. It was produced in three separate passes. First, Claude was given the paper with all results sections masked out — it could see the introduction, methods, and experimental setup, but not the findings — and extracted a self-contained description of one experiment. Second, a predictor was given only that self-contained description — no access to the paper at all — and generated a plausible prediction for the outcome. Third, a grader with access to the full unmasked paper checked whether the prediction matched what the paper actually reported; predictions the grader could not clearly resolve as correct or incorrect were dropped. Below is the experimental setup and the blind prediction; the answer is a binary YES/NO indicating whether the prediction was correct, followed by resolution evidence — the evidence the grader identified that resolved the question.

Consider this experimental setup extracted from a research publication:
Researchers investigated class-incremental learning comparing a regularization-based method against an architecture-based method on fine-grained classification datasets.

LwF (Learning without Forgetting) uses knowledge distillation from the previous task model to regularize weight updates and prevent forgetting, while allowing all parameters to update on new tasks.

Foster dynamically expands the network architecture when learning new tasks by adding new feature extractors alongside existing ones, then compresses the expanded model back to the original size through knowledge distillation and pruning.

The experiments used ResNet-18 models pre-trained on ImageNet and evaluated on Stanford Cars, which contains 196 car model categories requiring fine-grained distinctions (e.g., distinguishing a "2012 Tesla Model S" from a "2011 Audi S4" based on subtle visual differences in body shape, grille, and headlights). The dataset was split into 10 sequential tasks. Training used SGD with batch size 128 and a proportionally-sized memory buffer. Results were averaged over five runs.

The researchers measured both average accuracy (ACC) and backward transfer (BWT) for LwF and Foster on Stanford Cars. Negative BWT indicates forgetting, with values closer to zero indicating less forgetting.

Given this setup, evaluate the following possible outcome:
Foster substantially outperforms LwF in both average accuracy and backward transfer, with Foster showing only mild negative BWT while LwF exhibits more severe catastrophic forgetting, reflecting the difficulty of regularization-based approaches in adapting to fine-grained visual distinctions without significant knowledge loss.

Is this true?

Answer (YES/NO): NO